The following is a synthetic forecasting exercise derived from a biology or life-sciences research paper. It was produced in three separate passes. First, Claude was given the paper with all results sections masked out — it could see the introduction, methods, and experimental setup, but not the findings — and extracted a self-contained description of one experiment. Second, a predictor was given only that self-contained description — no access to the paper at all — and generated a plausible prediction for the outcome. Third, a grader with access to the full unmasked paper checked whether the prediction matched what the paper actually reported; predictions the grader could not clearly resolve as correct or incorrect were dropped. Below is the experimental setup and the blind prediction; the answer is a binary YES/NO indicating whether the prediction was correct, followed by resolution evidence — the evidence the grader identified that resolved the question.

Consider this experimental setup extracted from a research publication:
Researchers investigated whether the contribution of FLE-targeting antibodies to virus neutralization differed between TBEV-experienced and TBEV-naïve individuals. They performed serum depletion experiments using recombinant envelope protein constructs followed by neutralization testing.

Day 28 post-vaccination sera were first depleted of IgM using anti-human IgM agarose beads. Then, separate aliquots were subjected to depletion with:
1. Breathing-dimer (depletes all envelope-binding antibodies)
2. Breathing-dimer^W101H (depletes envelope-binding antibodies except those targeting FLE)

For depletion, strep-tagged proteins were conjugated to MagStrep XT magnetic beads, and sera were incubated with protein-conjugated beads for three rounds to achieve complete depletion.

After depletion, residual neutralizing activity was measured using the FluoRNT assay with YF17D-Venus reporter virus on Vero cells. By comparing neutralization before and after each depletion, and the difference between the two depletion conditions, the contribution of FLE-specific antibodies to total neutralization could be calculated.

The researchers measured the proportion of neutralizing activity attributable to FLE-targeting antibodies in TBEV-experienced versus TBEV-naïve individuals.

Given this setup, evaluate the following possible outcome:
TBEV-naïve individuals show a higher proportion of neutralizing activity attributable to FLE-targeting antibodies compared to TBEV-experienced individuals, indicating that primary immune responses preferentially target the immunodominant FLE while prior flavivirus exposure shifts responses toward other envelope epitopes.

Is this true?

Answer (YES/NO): NO